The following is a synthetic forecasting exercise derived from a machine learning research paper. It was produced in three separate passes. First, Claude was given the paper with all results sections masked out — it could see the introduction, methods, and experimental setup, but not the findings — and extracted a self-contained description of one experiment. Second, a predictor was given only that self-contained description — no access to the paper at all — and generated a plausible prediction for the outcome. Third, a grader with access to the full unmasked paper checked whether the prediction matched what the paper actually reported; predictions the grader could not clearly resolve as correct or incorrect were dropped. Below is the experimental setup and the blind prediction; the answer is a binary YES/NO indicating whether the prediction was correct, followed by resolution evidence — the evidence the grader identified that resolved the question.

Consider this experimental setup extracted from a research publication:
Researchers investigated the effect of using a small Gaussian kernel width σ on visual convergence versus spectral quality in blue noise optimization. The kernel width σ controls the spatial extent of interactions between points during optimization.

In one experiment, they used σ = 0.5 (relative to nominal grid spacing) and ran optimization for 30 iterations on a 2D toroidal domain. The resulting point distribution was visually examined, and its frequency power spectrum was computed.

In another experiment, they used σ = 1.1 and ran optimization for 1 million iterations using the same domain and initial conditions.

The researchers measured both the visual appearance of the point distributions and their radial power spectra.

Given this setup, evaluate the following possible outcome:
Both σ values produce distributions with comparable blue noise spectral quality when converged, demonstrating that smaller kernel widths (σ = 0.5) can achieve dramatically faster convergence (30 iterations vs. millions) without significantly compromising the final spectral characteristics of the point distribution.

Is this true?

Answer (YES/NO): NO